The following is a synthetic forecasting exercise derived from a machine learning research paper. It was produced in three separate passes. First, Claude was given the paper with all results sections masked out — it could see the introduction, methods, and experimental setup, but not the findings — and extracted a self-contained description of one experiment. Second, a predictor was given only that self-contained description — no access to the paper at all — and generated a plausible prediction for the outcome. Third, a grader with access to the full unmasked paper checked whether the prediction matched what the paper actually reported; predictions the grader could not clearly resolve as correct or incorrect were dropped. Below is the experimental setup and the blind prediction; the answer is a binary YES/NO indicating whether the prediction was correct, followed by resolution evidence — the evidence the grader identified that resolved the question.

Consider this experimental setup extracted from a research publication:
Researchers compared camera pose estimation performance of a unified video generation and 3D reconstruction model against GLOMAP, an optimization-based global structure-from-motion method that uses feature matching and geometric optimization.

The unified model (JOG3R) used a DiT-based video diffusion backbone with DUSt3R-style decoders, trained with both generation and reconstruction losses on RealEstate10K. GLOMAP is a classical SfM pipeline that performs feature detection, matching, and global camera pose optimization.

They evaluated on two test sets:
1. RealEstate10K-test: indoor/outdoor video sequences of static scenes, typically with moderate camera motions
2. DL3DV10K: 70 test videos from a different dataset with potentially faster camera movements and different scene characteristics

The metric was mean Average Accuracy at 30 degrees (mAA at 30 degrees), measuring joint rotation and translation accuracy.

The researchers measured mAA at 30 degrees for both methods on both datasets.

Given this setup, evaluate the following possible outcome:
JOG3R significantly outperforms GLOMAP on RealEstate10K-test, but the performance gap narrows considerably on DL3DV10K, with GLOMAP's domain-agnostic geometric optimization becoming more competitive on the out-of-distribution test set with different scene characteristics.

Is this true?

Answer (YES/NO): NO